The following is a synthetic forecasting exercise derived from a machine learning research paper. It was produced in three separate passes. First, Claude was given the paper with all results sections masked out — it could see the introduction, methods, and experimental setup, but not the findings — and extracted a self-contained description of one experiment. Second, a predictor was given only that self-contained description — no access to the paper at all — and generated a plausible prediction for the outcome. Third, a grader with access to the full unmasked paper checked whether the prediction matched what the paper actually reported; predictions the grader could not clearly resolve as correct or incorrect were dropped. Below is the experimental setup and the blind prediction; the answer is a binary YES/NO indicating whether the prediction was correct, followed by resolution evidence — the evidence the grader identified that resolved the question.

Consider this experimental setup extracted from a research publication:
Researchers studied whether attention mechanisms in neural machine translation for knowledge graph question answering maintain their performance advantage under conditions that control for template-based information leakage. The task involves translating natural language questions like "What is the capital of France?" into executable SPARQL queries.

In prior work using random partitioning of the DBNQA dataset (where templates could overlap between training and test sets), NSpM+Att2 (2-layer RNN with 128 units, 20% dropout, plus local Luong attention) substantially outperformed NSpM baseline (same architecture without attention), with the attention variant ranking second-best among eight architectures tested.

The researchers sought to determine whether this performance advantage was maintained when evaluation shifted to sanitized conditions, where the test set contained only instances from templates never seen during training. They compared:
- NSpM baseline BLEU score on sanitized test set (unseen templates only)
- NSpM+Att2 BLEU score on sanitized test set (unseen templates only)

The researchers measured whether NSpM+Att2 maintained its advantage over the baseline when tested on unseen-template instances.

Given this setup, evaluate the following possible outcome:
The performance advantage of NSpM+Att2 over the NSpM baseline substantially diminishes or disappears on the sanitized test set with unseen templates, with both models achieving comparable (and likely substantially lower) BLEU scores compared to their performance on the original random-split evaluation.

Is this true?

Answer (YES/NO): NO